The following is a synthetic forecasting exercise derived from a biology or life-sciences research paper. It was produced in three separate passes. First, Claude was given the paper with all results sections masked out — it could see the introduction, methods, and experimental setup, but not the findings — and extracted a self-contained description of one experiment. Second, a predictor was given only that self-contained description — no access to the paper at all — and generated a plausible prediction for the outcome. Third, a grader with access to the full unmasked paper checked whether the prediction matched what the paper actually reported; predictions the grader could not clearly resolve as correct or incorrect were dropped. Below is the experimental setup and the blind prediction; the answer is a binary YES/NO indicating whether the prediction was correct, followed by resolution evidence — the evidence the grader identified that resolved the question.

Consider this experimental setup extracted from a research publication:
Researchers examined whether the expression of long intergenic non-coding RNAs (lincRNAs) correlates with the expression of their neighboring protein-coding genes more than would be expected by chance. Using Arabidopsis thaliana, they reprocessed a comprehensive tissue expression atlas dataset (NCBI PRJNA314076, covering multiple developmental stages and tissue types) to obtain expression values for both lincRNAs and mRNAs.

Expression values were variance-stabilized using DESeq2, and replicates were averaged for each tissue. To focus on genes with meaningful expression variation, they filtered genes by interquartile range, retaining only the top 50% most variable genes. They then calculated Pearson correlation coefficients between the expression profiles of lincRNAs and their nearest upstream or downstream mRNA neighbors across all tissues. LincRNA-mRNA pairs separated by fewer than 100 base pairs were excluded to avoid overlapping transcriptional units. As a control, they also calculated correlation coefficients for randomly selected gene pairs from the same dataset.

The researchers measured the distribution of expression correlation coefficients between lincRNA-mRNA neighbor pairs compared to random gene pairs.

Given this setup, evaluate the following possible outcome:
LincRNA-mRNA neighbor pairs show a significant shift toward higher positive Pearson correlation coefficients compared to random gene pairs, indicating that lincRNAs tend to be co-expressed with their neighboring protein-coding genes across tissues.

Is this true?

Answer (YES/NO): YES